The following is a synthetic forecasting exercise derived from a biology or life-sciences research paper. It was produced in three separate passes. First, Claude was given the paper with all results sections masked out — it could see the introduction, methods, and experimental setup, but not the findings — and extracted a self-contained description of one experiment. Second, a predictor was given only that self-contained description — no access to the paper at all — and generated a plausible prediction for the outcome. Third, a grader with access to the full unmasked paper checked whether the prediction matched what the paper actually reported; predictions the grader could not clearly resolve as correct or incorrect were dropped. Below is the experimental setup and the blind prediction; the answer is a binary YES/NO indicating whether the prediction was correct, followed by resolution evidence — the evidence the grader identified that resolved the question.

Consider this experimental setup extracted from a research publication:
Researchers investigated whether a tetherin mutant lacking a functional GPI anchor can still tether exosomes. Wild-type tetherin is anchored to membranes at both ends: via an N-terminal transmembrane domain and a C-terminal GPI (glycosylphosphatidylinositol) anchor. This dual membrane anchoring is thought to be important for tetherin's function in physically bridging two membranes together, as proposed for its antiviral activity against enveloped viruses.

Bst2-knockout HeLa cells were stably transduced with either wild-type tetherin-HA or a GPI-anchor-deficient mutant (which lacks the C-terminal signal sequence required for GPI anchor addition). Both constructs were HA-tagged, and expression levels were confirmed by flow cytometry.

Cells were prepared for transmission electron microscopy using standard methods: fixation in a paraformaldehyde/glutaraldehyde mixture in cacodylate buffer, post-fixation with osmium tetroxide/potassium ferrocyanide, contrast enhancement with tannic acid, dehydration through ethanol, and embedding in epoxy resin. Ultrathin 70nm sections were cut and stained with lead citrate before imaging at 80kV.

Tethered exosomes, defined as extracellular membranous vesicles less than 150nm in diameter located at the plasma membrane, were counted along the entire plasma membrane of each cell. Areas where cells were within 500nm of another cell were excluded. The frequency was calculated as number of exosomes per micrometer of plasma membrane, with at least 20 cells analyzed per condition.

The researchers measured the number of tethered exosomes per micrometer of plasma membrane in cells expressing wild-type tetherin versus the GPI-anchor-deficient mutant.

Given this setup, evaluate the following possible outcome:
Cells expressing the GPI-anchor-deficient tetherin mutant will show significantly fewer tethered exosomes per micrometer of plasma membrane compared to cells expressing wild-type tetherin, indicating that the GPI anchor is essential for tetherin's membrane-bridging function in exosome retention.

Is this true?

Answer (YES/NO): NO